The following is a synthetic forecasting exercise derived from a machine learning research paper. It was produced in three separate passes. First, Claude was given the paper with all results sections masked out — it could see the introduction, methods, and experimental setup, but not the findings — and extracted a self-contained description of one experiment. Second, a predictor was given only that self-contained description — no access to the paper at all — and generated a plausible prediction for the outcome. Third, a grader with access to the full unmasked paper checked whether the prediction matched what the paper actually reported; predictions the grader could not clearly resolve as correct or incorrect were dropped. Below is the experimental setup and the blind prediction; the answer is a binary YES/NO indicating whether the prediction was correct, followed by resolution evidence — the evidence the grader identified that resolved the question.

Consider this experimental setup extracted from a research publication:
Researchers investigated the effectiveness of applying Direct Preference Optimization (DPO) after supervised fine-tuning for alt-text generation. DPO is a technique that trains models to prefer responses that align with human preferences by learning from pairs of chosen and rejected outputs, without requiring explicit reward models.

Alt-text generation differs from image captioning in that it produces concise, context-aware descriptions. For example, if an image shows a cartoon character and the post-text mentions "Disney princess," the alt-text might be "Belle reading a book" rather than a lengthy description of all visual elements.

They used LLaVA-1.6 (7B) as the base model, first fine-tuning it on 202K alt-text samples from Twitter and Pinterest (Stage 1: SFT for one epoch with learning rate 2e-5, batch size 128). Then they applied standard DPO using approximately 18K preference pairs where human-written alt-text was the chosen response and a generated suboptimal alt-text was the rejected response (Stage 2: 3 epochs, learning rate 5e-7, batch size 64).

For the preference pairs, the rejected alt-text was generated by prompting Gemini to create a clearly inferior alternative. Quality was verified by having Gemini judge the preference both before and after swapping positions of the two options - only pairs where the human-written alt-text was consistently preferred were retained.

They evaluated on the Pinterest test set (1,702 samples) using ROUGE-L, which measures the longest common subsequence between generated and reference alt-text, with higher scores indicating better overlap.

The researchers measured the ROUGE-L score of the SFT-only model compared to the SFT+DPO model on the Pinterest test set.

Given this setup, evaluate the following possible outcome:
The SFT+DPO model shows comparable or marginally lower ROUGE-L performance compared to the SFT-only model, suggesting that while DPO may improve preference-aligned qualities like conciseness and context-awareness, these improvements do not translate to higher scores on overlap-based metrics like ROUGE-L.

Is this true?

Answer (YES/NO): NO